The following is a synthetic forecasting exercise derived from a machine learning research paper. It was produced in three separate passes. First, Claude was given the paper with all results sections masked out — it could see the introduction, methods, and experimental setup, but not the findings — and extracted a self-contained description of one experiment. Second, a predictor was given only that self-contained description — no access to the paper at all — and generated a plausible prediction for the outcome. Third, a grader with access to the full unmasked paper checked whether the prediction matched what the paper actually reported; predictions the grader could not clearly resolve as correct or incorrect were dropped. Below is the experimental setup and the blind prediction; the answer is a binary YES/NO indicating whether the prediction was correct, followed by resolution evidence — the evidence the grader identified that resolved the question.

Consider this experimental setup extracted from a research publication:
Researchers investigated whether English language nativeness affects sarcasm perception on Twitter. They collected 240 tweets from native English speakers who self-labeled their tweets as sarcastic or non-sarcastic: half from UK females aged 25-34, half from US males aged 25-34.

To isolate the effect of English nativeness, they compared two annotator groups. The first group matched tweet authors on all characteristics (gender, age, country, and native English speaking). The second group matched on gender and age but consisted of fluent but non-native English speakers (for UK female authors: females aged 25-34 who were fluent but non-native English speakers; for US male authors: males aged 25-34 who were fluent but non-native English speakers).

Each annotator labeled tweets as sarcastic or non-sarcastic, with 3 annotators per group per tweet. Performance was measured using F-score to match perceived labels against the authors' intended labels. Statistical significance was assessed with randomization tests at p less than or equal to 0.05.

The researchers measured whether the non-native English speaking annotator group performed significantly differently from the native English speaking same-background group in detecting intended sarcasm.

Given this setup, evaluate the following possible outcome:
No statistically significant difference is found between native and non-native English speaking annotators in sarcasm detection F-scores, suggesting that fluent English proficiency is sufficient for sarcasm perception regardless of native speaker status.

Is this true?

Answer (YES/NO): NO